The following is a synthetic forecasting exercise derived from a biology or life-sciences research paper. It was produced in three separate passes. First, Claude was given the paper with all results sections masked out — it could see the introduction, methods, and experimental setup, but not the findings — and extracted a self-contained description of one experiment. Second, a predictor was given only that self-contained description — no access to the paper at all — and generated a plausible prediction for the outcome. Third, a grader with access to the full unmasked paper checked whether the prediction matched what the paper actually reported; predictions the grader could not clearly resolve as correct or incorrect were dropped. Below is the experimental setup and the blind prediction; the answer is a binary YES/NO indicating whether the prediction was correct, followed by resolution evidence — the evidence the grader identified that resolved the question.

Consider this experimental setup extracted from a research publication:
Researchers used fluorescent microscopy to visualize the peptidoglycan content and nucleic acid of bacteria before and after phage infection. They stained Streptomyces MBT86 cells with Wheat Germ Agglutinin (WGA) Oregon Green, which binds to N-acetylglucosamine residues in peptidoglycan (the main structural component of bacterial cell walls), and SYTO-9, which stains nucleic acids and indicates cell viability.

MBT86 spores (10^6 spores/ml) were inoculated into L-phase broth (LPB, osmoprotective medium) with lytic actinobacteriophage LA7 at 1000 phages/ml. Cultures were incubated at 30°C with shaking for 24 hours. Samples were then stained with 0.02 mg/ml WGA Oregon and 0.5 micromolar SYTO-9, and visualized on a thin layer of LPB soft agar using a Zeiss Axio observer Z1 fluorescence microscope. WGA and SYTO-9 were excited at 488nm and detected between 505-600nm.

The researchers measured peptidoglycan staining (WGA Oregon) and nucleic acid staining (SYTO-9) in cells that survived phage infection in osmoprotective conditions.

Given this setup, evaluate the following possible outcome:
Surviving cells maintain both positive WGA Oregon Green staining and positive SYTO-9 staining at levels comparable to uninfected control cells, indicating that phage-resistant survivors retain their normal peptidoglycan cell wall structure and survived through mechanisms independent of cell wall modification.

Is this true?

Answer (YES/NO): NO